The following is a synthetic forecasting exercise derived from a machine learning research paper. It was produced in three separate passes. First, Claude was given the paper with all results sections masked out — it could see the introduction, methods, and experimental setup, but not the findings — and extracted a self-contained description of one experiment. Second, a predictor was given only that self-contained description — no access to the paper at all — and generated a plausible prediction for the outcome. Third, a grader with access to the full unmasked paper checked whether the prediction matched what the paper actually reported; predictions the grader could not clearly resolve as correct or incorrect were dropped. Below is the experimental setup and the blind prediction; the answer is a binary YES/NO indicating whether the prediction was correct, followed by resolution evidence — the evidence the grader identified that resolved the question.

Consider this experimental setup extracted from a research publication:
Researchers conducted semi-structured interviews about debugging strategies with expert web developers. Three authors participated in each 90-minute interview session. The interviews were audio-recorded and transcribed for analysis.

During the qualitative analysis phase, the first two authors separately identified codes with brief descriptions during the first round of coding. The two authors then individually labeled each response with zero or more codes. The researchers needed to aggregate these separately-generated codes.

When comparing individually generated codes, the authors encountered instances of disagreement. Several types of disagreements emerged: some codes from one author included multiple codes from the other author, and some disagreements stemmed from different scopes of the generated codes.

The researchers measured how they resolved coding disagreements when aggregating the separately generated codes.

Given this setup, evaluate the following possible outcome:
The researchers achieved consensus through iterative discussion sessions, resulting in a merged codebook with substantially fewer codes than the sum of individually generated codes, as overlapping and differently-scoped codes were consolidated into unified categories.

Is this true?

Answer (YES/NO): NO